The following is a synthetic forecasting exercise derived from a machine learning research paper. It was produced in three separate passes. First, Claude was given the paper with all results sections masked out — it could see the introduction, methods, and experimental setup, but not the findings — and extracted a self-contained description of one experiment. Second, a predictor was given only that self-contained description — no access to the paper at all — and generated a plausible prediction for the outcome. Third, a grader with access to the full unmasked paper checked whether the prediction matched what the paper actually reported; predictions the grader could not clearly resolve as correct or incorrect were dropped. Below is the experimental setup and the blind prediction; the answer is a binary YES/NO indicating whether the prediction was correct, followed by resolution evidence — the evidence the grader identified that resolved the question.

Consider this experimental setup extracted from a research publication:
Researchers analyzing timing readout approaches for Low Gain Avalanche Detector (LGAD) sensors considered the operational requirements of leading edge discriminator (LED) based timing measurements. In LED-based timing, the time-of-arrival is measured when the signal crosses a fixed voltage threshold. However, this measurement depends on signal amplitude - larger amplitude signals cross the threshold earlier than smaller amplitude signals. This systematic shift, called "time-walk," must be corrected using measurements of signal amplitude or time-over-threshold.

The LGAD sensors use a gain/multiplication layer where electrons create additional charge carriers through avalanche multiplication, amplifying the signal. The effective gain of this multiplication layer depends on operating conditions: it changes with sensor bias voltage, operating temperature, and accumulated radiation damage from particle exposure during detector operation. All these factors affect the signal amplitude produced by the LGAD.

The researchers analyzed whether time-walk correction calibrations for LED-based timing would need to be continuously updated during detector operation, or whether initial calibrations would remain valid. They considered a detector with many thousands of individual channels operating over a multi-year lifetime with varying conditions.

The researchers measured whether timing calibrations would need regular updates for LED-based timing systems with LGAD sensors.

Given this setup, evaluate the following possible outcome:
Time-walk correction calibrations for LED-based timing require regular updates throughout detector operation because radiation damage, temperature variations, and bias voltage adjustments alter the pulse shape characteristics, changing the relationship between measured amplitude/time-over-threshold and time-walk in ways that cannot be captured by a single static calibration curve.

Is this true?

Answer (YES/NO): YES